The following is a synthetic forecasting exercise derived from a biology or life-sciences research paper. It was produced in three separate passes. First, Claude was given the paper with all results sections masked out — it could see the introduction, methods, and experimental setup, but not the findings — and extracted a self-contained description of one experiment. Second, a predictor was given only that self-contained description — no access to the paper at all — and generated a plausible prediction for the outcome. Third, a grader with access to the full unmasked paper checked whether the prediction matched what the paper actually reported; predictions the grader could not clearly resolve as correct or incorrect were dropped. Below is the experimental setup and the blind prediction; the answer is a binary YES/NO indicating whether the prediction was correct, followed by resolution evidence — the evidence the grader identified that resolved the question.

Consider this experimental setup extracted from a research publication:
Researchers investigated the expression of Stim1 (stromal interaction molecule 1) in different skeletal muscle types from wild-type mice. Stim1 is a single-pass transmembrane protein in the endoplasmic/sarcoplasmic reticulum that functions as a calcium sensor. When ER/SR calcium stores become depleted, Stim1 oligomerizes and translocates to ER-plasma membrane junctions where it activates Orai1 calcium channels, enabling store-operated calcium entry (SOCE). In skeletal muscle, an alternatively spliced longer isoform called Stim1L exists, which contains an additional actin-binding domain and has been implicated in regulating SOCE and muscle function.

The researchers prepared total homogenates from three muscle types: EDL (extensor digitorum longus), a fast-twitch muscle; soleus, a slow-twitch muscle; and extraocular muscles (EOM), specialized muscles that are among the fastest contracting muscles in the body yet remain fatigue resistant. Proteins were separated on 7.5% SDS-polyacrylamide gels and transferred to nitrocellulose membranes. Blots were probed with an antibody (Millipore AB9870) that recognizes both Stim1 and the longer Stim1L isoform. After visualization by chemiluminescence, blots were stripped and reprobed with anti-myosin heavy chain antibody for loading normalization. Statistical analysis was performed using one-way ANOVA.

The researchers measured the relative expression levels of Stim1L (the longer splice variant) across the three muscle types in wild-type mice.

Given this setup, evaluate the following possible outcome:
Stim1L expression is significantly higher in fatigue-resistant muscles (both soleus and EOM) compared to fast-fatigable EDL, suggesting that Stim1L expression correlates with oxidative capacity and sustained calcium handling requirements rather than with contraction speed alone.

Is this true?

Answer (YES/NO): NO